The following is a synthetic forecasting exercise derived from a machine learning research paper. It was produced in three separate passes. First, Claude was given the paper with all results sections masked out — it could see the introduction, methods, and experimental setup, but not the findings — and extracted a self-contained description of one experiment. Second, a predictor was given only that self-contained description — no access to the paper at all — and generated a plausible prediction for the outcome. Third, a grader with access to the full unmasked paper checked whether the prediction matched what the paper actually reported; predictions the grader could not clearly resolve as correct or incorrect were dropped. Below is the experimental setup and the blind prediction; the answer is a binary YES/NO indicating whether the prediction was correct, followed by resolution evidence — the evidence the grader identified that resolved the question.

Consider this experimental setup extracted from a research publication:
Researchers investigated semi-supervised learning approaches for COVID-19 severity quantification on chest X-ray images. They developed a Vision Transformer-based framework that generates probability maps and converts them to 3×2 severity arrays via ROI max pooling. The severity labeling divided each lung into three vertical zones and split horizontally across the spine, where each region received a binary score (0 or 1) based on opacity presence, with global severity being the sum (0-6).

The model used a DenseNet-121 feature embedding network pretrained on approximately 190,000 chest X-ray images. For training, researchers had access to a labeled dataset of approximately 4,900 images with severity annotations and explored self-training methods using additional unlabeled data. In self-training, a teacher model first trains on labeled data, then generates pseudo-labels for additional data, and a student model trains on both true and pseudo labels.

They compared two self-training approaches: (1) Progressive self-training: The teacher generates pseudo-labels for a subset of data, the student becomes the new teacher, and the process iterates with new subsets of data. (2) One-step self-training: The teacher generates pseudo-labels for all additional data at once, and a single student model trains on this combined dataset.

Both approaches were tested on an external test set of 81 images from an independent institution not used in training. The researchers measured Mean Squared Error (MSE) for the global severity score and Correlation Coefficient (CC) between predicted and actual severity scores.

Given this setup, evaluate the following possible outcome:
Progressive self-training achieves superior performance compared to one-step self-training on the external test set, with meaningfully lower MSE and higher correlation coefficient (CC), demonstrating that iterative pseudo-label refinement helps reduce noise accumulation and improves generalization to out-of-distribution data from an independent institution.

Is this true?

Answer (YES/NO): YES